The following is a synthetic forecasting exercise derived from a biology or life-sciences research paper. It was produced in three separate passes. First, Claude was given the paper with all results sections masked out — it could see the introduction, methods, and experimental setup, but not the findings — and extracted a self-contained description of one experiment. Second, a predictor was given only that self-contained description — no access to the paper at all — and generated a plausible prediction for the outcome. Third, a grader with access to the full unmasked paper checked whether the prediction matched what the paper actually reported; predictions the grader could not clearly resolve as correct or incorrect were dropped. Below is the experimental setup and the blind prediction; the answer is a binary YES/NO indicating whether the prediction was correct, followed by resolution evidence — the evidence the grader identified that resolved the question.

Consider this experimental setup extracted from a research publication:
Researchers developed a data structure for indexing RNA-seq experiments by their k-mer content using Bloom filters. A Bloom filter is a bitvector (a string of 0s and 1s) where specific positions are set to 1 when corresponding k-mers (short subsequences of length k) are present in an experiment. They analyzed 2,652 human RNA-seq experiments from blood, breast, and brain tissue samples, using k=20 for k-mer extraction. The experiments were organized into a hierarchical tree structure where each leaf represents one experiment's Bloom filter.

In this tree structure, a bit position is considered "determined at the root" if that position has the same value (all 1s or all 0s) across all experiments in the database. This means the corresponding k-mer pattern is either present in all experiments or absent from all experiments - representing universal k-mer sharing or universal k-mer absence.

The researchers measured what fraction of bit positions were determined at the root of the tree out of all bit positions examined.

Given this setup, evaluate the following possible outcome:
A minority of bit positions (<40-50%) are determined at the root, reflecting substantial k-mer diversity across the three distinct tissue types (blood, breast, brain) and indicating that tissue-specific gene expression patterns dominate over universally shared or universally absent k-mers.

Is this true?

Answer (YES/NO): YES